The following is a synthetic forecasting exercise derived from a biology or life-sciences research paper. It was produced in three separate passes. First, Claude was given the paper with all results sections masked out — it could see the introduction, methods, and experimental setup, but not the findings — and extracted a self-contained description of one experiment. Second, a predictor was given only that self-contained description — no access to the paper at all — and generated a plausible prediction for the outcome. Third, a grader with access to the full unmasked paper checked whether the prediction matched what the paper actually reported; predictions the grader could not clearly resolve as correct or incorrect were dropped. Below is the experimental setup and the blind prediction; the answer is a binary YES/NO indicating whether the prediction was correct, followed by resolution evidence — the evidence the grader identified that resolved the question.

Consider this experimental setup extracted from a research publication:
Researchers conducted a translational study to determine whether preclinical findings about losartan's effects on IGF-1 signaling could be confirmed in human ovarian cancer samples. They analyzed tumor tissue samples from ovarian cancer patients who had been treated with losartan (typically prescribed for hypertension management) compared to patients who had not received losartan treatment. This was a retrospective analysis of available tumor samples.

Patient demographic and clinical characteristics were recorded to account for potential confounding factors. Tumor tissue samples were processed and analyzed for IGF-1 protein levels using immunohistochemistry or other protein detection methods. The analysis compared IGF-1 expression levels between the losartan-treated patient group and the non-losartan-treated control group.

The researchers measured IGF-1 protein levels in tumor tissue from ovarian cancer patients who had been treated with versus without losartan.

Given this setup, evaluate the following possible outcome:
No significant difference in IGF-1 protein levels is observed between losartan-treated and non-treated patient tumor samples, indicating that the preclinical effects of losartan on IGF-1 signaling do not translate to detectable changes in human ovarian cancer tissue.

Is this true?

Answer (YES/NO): NO